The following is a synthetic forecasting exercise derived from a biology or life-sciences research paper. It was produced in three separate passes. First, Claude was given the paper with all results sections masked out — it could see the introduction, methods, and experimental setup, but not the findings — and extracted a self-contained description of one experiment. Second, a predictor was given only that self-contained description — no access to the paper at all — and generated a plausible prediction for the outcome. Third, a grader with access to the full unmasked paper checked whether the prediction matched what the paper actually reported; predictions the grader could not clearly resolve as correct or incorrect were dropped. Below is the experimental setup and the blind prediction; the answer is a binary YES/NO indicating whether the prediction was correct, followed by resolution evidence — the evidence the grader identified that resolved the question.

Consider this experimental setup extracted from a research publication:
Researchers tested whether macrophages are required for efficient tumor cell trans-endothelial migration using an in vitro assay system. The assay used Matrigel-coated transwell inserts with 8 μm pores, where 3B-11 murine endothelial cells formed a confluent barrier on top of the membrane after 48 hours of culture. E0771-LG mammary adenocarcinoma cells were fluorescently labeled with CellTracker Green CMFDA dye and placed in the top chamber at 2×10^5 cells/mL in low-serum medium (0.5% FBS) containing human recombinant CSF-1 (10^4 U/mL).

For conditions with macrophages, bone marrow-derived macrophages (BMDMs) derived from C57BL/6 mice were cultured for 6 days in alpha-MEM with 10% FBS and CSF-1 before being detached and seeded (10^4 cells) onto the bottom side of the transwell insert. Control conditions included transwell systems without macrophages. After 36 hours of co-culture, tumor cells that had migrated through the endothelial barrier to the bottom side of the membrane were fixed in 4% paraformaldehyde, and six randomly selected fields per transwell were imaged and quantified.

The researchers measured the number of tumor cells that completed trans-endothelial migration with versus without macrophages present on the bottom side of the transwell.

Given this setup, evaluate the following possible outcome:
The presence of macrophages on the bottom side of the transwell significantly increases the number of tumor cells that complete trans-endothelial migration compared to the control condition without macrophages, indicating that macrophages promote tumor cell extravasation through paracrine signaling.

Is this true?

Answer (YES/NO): YES